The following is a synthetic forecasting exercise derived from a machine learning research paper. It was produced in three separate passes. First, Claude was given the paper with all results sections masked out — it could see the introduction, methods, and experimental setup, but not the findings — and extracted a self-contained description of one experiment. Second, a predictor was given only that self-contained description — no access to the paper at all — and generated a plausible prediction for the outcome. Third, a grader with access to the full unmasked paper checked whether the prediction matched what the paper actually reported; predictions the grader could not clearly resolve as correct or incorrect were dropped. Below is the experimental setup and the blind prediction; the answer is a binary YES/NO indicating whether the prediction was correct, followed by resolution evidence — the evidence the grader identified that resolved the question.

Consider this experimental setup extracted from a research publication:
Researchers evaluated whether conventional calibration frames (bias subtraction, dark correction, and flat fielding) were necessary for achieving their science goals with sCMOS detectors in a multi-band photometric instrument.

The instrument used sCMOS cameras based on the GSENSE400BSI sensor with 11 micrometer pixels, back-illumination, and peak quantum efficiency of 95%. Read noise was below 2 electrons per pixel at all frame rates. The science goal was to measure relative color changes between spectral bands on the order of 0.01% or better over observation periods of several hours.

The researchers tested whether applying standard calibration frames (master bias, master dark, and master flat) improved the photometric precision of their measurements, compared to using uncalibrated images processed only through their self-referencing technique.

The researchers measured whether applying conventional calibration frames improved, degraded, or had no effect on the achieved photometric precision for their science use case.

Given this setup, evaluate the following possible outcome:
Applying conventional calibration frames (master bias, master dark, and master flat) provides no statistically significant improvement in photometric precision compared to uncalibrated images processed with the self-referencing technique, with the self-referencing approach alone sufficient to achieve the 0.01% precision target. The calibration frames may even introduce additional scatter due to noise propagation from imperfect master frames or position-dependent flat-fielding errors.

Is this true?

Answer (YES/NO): YES